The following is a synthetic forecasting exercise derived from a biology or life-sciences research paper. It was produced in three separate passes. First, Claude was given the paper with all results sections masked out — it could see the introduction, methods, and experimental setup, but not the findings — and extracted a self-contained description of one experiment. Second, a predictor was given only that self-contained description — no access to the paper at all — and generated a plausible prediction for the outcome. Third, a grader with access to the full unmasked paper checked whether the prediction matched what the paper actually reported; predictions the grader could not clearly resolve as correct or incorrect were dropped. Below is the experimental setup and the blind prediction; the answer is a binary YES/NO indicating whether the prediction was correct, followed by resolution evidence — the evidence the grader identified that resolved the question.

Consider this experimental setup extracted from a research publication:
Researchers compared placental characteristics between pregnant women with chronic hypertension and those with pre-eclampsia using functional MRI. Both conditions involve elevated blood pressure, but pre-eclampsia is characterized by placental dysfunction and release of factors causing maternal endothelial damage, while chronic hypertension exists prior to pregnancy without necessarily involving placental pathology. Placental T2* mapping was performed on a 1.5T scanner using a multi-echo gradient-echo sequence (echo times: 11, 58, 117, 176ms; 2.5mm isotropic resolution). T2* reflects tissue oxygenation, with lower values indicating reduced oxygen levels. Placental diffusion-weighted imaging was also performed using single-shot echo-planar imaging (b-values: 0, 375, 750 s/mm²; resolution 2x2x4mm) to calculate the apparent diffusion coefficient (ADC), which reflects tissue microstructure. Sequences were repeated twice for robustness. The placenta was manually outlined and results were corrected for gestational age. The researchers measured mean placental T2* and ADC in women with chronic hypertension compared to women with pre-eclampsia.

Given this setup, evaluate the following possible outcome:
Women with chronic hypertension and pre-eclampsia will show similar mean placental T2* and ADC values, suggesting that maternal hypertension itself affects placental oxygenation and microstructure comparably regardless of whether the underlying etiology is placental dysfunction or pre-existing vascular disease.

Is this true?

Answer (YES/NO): NO